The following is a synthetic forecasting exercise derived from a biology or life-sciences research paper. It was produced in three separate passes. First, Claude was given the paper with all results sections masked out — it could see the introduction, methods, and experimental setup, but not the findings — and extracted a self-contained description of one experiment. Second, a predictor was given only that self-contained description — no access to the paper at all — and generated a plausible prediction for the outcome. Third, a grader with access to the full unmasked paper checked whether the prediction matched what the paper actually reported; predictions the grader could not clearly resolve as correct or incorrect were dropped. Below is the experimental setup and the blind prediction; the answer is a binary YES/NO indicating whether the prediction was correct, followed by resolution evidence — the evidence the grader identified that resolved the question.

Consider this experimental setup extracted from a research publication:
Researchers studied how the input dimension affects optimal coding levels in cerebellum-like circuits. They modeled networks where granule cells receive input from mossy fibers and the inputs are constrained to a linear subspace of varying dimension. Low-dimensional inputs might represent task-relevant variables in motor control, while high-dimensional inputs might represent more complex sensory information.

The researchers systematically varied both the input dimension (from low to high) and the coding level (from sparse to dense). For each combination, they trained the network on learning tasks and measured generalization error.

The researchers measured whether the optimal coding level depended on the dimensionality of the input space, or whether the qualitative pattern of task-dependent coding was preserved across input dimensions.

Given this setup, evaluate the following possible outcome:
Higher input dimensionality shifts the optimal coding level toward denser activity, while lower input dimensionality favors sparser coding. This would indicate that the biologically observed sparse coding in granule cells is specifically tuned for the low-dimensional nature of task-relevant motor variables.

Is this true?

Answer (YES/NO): NO